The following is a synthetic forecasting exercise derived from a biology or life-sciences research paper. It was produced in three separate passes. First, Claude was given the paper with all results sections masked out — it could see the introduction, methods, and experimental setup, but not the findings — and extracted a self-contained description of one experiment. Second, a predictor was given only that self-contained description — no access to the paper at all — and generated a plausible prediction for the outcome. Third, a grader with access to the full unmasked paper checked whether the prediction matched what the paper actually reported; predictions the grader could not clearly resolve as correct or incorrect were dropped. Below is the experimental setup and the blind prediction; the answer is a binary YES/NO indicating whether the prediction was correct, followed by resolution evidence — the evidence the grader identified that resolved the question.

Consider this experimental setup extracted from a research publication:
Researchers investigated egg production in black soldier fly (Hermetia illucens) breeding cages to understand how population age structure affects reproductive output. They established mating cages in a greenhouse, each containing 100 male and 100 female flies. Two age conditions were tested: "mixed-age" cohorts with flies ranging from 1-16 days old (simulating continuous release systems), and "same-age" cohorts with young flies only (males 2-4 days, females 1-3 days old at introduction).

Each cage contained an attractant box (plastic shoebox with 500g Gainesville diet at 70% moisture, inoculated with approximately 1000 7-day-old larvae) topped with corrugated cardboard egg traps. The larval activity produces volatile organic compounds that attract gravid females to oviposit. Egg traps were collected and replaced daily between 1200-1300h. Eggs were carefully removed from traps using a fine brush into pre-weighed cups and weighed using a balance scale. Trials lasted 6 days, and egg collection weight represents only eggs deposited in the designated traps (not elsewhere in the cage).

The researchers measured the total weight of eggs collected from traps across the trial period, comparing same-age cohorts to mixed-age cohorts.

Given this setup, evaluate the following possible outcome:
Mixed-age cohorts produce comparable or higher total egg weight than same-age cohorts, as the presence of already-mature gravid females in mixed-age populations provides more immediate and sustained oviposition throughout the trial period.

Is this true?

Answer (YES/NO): NO